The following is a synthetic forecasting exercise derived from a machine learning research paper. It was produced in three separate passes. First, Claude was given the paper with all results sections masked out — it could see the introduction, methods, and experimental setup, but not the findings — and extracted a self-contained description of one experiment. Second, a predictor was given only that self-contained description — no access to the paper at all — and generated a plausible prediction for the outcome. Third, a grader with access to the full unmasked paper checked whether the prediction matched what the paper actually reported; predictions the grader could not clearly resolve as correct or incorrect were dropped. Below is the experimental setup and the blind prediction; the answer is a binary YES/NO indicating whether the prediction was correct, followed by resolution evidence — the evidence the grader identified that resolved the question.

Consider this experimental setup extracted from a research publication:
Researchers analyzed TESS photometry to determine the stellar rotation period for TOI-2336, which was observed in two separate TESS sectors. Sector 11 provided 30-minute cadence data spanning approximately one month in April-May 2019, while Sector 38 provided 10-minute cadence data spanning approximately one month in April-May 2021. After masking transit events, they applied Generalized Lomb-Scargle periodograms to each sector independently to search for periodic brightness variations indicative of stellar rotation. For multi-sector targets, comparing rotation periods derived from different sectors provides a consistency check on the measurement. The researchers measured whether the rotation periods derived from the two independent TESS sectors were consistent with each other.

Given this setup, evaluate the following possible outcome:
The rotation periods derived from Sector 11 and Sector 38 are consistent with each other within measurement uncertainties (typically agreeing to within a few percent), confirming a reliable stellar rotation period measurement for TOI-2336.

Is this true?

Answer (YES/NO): YES